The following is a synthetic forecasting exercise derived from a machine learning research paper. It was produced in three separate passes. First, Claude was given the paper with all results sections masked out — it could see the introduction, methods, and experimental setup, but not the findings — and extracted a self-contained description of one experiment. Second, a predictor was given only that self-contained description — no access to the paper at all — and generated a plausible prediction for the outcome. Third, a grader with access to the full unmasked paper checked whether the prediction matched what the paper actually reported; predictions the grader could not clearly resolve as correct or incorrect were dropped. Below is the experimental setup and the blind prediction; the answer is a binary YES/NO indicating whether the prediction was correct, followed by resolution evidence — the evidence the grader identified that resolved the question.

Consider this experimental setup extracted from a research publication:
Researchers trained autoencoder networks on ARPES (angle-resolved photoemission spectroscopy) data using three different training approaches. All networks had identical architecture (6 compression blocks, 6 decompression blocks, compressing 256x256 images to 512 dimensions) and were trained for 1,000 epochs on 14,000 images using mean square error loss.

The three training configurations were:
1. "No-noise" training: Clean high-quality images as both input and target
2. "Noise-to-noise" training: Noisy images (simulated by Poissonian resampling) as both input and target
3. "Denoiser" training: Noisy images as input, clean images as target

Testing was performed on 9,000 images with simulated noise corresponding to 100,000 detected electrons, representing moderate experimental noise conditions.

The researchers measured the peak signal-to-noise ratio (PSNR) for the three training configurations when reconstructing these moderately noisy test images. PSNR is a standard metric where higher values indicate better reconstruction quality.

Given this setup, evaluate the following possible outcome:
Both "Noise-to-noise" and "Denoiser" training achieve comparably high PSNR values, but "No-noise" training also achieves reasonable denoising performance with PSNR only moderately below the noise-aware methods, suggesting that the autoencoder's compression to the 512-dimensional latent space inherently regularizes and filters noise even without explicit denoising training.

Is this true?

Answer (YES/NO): NO